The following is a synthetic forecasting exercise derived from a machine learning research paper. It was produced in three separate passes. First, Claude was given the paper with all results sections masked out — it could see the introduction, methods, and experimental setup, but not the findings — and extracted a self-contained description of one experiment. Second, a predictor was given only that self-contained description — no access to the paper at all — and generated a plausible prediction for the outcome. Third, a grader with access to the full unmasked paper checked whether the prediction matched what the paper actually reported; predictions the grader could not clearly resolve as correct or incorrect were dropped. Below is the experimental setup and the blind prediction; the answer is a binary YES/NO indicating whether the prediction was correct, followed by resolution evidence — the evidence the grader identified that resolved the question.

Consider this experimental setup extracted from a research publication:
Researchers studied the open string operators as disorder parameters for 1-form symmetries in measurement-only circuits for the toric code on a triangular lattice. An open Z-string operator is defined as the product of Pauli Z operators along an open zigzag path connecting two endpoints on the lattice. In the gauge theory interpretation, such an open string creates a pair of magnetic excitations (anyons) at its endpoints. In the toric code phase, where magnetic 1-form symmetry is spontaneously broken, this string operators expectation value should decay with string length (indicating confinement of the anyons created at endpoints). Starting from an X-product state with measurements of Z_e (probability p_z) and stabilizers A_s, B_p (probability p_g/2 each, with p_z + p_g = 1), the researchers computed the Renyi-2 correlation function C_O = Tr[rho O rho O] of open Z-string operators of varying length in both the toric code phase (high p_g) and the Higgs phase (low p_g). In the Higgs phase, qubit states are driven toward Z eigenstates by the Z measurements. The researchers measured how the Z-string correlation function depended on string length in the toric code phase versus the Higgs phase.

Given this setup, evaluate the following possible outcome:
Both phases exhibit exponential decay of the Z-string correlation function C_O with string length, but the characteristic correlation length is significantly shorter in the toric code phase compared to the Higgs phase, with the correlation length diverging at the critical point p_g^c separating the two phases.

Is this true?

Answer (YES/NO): NO